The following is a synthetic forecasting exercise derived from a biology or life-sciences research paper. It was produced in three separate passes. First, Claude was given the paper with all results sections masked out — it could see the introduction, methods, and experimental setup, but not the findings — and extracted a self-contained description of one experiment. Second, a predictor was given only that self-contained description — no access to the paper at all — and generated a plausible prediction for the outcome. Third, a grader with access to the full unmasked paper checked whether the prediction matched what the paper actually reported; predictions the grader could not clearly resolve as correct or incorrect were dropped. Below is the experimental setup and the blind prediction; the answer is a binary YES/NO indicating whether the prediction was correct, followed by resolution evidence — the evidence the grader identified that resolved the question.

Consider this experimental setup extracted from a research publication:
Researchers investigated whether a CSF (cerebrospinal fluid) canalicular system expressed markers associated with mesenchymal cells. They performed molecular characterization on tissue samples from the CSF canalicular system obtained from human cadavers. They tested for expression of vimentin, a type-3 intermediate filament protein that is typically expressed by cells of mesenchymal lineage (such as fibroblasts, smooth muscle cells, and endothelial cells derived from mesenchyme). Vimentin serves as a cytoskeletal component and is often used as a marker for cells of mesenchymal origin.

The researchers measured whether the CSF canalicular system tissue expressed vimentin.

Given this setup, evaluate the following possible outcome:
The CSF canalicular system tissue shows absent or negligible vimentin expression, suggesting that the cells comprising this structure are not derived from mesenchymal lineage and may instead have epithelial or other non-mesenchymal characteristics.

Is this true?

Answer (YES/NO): NO